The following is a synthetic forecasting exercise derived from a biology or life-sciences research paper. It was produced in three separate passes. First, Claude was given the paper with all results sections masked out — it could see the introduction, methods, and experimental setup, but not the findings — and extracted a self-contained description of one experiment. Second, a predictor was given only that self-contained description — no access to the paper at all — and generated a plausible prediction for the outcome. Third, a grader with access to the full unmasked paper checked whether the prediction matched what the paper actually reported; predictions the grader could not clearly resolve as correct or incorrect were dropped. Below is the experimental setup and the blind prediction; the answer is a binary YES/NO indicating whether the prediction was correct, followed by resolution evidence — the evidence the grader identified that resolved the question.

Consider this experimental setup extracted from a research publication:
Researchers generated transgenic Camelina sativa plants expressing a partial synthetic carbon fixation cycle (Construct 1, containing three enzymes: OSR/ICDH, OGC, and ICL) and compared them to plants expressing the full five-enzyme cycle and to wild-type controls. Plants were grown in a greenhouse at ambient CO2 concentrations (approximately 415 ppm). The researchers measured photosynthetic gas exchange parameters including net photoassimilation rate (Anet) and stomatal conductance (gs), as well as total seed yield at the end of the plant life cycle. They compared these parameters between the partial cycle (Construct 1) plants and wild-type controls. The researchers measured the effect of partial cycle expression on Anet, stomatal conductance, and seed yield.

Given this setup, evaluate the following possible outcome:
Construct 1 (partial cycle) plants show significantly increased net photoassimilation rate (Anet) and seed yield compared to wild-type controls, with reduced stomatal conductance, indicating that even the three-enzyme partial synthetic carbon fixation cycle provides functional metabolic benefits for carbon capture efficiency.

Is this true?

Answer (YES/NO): NO